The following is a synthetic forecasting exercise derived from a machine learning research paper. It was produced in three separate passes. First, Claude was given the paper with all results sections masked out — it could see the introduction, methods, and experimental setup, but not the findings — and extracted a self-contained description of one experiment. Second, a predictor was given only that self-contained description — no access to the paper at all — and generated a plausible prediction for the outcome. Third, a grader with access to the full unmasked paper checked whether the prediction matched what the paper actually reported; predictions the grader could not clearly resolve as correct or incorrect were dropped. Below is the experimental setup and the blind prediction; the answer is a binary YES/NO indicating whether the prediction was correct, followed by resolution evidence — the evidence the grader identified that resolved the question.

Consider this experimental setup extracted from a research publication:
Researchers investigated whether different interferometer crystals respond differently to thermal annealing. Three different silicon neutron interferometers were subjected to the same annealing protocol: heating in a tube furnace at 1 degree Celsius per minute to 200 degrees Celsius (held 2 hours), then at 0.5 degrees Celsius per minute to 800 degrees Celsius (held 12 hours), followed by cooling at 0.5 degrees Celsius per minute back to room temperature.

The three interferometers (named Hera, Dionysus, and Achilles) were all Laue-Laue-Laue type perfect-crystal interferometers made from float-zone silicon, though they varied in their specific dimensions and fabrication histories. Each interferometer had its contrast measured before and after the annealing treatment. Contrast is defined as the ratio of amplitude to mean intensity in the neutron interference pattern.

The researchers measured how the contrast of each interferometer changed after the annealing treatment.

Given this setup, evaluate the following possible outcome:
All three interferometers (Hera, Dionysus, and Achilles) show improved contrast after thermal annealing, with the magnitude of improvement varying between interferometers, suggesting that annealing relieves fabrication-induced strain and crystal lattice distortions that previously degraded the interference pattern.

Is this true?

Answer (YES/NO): NO